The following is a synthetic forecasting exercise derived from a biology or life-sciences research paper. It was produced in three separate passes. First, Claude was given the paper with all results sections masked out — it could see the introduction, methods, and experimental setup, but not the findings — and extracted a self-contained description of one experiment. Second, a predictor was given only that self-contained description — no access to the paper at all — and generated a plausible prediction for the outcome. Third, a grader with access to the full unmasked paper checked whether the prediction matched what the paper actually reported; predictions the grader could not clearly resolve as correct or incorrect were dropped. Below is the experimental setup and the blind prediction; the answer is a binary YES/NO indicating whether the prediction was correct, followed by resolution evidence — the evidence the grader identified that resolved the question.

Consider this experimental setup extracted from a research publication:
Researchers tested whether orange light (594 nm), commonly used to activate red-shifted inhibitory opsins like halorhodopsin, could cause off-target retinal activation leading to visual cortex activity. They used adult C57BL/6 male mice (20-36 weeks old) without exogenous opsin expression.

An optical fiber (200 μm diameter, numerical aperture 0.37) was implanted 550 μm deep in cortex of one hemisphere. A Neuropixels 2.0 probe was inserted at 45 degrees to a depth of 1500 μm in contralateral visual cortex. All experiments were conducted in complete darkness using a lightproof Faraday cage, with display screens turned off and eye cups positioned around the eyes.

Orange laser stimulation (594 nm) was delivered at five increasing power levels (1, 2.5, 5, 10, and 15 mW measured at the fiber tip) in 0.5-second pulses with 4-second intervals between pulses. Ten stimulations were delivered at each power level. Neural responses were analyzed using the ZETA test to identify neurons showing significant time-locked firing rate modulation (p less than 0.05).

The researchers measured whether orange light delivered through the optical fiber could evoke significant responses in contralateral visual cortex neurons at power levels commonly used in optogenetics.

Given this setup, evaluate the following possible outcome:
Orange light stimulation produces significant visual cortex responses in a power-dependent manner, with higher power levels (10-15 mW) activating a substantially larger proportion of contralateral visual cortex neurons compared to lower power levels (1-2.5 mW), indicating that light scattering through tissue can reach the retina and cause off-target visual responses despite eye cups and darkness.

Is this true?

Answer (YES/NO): YES